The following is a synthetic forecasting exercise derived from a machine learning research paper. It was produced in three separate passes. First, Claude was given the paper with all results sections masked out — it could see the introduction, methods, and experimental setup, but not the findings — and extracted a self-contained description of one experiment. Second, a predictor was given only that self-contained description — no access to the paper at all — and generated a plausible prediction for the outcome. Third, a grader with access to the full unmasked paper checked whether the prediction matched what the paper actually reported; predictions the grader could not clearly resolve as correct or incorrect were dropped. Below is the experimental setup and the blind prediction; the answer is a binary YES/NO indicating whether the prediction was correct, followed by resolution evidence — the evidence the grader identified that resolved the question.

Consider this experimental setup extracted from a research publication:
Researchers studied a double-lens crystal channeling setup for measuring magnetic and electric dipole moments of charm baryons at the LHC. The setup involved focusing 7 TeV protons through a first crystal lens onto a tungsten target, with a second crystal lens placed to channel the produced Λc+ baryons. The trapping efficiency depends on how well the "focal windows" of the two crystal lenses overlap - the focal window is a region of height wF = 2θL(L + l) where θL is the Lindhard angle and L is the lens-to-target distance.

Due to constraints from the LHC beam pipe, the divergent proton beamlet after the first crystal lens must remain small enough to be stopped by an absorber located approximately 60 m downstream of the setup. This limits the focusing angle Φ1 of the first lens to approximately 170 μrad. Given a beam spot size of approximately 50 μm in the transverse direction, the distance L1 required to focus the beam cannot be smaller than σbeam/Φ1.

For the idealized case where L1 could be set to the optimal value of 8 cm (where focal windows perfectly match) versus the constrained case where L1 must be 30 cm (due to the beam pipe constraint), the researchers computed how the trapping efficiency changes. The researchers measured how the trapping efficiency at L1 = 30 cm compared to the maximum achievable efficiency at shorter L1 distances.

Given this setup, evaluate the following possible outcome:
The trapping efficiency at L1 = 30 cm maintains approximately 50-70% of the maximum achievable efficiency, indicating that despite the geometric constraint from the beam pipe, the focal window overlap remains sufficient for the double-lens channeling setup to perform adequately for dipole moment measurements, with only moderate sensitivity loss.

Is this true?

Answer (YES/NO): NO